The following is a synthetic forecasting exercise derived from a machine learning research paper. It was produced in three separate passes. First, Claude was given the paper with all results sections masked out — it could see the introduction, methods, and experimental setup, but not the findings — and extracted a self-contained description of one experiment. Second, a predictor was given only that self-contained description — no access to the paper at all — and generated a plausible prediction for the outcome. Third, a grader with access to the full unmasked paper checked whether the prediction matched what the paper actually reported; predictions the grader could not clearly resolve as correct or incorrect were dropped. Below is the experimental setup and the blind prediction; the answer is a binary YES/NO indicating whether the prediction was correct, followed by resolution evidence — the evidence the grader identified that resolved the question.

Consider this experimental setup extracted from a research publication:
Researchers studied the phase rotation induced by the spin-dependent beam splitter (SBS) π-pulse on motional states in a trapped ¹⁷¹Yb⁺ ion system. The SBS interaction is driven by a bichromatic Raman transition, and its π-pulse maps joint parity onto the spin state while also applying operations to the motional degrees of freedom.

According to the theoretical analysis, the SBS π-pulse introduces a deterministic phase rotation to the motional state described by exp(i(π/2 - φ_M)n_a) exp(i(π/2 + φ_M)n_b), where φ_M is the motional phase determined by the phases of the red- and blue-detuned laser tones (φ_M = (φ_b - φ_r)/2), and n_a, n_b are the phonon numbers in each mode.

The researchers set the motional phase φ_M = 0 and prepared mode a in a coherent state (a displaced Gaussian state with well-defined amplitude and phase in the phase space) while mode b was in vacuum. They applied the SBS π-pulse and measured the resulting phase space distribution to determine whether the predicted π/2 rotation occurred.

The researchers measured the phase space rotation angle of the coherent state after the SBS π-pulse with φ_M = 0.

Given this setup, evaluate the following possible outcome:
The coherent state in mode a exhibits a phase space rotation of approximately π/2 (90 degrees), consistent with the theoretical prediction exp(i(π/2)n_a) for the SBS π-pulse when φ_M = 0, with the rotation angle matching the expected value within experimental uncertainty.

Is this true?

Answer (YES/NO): YES